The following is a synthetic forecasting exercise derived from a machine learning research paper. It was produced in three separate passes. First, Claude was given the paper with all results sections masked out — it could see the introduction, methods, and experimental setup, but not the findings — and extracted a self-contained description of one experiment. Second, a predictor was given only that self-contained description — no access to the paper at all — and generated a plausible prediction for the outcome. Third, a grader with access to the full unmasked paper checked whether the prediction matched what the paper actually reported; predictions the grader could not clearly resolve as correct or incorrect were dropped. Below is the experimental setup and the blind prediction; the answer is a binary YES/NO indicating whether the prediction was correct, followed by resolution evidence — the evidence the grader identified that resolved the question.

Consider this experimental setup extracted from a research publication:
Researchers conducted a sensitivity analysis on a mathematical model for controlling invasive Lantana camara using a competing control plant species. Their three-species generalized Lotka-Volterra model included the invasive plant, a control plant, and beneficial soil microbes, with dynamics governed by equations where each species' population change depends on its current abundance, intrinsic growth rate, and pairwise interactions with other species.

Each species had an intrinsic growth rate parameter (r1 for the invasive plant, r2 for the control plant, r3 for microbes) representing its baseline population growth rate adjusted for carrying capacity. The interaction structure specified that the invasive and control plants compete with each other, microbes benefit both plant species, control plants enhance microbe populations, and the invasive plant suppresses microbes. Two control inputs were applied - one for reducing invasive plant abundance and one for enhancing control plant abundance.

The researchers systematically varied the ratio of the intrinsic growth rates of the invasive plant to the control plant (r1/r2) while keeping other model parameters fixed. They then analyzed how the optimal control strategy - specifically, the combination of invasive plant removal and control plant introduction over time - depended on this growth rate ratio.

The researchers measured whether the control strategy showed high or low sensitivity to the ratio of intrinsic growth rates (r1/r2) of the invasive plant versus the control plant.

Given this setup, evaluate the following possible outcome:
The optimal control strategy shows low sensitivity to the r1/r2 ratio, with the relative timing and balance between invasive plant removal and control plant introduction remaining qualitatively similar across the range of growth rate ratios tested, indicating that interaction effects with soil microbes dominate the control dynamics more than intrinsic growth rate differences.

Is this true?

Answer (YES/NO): NO